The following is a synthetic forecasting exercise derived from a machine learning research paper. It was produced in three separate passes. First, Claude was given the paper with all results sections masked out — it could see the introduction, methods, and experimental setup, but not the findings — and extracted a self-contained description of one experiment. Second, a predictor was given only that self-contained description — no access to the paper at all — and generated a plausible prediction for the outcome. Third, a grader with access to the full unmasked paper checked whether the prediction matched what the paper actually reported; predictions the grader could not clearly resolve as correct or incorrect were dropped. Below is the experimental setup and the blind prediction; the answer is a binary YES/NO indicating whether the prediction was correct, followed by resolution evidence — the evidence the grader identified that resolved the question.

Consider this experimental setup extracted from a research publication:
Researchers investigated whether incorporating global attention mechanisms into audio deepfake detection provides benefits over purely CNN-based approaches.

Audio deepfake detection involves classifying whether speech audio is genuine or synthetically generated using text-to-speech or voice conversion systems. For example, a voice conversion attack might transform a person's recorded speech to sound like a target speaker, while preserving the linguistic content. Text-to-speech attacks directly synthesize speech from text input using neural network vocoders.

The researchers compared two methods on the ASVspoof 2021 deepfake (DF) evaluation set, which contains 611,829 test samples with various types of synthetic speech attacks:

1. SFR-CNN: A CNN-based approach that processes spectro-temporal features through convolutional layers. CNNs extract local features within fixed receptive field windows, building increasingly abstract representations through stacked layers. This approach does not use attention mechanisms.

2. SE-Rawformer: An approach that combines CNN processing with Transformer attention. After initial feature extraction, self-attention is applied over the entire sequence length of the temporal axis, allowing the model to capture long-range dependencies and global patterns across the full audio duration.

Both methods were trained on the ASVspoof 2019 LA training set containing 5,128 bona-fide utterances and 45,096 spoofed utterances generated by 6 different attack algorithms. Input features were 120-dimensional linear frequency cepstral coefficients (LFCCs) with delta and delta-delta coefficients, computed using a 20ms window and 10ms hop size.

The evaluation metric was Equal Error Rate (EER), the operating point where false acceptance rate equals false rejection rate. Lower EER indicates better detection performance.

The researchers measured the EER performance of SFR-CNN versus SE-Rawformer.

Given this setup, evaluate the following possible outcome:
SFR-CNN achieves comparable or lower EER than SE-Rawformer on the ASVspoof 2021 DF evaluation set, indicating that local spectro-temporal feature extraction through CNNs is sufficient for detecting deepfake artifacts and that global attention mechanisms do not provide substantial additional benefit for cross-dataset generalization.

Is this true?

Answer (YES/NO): YES